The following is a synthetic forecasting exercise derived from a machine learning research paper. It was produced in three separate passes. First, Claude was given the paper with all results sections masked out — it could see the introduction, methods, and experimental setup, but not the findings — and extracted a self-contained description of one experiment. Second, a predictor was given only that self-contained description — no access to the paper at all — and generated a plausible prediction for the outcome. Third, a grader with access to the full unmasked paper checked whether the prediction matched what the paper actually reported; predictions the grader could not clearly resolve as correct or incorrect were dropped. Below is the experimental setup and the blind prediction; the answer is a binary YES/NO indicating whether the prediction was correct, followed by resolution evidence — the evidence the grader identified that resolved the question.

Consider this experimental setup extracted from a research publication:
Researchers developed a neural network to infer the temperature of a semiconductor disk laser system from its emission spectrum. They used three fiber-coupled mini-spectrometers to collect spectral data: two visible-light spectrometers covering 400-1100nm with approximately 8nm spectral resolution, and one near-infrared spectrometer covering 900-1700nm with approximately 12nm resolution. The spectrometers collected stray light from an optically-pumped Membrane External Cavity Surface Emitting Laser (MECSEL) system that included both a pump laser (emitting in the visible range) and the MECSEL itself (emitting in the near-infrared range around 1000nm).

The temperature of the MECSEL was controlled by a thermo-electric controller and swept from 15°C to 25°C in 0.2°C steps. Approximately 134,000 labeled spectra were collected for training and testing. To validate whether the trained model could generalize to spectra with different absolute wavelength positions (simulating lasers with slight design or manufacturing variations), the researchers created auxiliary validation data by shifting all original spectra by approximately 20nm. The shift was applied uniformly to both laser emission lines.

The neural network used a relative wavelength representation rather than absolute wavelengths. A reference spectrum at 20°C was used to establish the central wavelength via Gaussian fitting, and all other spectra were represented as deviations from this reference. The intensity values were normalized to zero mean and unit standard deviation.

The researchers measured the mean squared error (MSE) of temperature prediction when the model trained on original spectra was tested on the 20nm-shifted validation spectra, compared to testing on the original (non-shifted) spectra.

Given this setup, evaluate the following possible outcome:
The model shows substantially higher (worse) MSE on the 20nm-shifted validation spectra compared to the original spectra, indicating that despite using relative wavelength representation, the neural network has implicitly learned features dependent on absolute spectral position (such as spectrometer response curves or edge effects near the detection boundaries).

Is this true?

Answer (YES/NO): NO